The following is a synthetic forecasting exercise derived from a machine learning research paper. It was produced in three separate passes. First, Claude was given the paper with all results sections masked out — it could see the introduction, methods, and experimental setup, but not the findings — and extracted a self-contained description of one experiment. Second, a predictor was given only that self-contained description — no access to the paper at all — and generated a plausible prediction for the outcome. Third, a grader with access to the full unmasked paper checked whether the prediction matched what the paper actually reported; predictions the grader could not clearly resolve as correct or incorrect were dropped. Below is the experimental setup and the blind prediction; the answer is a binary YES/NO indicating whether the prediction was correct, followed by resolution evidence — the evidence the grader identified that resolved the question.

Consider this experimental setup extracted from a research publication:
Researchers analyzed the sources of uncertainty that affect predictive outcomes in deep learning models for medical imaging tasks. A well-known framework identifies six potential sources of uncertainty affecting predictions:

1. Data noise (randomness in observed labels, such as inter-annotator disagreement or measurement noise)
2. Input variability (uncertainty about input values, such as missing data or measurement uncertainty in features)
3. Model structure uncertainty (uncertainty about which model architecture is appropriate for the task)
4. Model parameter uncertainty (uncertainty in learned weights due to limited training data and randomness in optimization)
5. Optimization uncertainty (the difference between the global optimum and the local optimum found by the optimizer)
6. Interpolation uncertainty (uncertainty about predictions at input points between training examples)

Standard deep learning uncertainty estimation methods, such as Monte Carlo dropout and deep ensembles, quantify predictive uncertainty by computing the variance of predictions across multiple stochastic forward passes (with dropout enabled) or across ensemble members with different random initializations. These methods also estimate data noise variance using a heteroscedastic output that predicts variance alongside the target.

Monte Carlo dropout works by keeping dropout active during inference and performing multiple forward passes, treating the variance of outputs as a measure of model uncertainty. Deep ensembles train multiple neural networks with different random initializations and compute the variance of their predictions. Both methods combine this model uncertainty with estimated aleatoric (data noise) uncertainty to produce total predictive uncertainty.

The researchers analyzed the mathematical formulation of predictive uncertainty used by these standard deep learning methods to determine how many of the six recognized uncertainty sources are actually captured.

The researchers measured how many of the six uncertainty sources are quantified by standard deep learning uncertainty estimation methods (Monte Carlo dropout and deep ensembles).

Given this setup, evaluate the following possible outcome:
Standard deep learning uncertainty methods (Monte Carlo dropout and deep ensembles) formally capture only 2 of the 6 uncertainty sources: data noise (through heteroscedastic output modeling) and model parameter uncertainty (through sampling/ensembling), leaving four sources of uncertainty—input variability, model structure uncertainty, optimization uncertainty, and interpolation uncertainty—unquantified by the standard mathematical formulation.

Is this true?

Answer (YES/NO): YES